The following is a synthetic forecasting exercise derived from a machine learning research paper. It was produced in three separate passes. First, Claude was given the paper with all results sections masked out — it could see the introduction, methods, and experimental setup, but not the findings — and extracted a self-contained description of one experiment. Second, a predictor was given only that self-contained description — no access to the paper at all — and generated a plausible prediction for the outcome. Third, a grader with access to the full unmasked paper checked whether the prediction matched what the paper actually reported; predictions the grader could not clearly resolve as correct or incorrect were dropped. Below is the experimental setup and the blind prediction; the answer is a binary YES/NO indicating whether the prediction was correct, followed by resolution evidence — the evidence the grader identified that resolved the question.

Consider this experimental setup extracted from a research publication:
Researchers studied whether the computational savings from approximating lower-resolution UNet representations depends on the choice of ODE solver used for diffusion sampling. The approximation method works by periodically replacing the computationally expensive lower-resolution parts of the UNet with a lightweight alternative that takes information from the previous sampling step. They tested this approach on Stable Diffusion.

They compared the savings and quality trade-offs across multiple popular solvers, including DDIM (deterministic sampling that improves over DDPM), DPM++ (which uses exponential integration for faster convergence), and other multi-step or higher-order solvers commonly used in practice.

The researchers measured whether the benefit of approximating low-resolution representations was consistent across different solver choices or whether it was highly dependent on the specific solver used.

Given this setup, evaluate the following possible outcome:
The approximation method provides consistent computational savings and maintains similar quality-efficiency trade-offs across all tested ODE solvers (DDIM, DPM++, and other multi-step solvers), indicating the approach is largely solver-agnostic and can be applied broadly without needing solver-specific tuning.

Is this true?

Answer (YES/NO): YES